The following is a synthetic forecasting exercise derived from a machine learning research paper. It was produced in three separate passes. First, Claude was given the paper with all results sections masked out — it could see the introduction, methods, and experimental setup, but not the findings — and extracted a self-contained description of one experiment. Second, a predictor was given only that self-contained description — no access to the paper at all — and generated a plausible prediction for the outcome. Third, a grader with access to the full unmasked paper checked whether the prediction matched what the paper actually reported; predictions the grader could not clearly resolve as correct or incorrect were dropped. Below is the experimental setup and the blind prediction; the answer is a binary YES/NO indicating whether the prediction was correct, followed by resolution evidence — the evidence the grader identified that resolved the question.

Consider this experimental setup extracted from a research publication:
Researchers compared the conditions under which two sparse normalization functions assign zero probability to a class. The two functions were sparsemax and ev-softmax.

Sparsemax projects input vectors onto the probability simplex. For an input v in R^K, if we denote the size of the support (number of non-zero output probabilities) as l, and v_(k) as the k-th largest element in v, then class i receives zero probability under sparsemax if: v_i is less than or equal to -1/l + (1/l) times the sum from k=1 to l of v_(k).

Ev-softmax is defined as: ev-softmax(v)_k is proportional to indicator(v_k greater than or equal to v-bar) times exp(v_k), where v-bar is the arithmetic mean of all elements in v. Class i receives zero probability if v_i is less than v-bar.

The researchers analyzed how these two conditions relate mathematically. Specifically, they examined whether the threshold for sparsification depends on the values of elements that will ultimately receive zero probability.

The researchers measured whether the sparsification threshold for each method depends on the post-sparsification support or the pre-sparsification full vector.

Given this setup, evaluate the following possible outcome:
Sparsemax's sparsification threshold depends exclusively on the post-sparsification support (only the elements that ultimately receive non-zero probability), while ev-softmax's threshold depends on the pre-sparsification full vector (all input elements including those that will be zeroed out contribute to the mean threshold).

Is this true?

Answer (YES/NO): YES